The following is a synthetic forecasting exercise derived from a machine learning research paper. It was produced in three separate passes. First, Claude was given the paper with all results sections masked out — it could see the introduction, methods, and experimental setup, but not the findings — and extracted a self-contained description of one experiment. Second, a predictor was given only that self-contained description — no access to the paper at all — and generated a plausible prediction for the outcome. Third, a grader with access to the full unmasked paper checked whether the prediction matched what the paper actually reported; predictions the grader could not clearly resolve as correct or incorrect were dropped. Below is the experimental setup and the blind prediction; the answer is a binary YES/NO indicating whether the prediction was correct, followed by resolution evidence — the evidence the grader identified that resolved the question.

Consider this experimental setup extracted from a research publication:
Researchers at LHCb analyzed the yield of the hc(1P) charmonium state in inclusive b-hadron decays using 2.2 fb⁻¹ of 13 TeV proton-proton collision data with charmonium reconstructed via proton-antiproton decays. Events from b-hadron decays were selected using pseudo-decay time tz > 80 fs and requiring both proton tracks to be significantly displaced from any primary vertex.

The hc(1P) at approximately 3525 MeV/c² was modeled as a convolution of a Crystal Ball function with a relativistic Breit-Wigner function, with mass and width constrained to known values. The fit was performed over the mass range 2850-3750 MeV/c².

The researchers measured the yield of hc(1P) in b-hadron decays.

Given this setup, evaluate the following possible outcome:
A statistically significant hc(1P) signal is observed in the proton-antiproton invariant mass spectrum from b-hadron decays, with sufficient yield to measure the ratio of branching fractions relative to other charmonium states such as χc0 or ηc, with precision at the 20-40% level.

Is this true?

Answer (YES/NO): NO